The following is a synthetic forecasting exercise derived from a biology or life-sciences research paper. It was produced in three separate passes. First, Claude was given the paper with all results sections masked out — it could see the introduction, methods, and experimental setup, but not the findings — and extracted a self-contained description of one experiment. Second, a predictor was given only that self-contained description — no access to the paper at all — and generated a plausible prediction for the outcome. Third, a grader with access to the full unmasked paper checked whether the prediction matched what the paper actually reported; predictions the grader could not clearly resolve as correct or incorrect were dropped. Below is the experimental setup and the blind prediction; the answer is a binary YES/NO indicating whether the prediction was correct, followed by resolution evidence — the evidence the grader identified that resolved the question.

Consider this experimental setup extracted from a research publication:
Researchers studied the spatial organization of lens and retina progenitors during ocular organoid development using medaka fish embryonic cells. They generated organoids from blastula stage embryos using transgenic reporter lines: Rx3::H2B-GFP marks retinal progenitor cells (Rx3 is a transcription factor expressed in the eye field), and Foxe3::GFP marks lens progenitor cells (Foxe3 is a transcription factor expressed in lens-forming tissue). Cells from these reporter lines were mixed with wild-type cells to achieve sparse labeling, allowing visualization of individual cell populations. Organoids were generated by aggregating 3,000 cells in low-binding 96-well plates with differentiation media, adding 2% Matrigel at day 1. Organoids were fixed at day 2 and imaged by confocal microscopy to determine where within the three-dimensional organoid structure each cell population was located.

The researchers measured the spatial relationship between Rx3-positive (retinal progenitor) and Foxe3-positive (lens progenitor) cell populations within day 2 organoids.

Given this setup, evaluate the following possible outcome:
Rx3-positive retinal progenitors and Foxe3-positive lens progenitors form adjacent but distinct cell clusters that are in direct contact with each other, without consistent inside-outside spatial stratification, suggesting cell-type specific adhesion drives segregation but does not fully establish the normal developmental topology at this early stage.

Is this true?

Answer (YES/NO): NO